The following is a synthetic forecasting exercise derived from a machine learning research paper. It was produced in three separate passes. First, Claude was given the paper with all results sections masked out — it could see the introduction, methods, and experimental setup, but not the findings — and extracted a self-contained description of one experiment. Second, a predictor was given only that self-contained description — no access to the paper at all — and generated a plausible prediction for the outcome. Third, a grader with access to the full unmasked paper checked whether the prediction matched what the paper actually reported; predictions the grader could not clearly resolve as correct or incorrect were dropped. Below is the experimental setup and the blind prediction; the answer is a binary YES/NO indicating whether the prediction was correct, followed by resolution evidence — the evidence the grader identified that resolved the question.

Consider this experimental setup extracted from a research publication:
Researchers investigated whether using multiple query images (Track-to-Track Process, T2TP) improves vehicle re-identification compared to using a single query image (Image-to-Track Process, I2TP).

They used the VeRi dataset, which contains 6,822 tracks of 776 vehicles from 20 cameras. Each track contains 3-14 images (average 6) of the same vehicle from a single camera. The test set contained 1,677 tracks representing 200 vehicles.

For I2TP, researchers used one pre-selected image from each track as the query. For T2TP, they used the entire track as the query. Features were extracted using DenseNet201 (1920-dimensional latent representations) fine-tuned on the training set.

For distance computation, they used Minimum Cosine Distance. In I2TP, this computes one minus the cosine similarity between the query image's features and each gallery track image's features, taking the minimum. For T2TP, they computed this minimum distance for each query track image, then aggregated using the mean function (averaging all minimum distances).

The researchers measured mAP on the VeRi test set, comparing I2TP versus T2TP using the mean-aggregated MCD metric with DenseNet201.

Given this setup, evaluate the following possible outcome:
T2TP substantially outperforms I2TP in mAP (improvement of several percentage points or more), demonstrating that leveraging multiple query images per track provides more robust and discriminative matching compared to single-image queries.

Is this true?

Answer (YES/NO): YES